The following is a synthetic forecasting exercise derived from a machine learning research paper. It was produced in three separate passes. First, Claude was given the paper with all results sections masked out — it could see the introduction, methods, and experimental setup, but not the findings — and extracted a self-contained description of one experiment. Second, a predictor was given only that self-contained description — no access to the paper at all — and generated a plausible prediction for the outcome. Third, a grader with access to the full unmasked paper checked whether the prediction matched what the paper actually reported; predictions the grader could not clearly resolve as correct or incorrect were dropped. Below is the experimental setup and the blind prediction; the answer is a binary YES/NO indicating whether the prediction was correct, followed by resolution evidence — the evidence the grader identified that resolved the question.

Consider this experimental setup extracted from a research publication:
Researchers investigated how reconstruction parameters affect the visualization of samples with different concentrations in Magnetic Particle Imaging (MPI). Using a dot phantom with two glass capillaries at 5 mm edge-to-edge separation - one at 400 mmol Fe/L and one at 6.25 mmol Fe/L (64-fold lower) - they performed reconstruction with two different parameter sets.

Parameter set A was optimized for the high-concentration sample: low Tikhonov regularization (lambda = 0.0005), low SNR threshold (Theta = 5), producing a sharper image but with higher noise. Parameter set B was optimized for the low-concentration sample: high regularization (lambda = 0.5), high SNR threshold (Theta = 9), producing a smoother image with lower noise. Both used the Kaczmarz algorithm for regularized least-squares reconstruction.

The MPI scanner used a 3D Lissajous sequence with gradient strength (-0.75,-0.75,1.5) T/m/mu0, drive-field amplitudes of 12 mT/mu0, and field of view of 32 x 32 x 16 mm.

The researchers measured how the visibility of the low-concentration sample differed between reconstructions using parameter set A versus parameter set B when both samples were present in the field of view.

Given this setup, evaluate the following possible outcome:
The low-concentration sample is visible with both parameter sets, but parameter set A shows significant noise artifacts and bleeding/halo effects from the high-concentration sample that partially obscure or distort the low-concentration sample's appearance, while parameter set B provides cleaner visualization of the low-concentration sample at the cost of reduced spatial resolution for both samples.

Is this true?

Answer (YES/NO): NO